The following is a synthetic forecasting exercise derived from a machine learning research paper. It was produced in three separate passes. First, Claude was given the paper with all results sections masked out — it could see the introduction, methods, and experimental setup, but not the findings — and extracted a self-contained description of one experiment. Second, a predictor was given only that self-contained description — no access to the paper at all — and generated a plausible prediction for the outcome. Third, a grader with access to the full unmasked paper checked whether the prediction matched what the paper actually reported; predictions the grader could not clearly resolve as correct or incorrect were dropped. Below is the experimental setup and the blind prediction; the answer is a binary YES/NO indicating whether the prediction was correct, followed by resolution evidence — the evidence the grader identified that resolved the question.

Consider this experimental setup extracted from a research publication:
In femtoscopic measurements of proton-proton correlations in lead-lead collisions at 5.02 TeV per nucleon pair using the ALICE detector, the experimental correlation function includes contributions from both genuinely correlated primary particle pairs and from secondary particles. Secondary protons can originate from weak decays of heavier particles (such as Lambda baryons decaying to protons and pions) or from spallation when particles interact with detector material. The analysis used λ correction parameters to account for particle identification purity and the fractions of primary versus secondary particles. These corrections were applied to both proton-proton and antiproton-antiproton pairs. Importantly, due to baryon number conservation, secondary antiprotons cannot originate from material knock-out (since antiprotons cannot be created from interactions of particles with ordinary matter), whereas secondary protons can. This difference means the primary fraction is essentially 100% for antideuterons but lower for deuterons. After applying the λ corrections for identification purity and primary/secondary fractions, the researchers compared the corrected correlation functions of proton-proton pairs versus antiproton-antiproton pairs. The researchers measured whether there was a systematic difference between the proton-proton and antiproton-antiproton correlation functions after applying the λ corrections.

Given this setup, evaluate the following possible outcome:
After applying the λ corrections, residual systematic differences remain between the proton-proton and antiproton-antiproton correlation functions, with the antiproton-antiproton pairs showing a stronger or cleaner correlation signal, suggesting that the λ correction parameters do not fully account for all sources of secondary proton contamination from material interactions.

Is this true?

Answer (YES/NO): NO